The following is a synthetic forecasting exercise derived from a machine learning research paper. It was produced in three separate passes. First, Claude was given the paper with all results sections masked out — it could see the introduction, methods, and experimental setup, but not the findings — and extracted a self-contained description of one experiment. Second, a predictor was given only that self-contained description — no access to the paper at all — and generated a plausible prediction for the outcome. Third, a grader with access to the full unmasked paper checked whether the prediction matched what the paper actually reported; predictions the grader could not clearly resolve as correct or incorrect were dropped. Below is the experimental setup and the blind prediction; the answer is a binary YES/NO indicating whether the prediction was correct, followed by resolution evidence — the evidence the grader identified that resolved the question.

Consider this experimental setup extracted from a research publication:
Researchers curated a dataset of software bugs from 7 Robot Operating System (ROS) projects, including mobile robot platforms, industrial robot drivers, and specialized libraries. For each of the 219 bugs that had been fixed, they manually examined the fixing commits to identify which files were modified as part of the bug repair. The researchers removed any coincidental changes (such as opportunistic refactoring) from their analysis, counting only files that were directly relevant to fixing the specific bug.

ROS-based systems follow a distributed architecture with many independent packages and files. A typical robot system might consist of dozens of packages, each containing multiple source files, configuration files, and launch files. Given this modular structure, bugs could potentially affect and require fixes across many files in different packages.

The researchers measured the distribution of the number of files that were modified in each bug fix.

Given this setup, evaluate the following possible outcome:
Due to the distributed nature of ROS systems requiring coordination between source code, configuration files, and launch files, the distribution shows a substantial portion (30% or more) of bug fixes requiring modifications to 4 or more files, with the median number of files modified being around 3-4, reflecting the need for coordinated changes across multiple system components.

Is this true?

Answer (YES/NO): NO